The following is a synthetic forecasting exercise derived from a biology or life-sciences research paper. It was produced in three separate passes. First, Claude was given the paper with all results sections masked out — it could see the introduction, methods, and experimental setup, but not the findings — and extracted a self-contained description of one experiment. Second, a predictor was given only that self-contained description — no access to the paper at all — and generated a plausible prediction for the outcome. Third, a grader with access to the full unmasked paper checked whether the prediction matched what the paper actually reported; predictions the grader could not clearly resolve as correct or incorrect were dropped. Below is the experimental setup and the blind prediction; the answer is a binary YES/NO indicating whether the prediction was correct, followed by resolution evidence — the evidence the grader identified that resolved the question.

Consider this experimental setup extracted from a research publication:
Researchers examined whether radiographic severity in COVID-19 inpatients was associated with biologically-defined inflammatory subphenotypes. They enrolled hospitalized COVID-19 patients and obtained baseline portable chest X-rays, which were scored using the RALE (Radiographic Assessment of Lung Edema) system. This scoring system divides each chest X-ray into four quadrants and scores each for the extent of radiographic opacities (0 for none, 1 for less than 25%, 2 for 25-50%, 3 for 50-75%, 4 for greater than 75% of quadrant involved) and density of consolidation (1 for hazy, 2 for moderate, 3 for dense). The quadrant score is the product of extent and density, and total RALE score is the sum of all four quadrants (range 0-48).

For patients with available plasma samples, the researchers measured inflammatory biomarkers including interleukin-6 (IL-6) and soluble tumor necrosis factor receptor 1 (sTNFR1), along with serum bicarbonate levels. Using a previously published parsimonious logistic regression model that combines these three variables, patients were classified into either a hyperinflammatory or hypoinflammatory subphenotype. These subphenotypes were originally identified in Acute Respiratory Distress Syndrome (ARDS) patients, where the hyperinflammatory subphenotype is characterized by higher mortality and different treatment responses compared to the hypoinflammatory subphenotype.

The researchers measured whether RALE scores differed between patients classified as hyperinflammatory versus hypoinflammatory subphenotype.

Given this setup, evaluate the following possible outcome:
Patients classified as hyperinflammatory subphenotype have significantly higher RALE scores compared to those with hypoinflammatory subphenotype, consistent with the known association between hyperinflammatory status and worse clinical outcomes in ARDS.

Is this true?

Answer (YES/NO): YES